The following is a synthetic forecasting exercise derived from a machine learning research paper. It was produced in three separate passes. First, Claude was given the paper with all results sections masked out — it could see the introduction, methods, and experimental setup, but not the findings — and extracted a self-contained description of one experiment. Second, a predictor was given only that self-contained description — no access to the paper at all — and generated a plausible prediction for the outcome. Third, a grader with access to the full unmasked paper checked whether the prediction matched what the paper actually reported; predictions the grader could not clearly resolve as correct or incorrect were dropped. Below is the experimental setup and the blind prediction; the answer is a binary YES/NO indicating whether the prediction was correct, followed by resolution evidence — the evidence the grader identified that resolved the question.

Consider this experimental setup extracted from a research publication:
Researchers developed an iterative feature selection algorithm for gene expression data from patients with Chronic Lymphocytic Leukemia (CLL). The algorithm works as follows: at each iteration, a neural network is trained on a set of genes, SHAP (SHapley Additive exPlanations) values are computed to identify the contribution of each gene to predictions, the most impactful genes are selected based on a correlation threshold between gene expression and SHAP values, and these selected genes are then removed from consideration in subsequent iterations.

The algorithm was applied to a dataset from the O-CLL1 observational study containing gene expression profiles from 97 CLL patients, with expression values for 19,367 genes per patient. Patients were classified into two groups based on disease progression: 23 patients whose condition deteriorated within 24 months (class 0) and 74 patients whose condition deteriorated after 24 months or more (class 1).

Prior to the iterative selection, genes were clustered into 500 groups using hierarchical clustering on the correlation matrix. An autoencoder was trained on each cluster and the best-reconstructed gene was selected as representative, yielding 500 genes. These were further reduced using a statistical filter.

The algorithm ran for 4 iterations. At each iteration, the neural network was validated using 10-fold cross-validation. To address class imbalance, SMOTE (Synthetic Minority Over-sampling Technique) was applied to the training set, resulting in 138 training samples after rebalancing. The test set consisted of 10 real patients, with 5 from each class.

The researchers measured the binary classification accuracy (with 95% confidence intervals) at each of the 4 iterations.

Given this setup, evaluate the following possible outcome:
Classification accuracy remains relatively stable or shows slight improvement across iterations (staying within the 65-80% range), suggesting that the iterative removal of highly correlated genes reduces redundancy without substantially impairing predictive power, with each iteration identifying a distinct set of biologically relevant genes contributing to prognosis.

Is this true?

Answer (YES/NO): NO